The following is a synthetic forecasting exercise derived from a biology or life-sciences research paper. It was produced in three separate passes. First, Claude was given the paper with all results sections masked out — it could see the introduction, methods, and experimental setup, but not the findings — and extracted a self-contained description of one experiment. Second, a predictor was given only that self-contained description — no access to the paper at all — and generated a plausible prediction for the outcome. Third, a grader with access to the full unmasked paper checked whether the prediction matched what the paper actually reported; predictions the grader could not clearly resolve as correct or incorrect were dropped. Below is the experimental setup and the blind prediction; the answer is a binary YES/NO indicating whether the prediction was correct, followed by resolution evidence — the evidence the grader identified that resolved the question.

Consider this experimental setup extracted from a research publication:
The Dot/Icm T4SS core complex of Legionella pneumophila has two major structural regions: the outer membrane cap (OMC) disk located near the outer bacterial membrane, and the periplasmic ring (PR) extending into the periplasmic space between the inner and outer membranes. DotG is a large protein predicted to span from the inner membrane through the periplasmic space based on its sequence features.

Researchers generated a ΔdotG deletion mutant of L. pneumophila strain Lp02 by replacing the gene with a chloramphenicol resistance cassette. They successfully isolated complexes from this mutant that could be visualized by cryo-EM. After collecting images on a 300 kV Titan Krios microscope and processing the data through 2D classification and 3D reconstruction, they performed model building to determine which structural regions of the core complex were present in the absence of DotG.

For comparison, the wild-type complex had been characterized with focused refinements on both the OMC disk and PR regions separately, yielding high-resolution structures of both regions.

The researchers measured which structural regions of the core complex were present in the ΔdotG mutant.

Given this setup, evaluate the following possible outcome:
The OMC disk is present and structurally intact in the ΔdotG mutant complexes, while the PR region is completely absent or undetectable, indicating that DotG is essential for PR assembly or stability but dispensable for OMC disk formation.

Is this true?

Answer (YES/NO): YES